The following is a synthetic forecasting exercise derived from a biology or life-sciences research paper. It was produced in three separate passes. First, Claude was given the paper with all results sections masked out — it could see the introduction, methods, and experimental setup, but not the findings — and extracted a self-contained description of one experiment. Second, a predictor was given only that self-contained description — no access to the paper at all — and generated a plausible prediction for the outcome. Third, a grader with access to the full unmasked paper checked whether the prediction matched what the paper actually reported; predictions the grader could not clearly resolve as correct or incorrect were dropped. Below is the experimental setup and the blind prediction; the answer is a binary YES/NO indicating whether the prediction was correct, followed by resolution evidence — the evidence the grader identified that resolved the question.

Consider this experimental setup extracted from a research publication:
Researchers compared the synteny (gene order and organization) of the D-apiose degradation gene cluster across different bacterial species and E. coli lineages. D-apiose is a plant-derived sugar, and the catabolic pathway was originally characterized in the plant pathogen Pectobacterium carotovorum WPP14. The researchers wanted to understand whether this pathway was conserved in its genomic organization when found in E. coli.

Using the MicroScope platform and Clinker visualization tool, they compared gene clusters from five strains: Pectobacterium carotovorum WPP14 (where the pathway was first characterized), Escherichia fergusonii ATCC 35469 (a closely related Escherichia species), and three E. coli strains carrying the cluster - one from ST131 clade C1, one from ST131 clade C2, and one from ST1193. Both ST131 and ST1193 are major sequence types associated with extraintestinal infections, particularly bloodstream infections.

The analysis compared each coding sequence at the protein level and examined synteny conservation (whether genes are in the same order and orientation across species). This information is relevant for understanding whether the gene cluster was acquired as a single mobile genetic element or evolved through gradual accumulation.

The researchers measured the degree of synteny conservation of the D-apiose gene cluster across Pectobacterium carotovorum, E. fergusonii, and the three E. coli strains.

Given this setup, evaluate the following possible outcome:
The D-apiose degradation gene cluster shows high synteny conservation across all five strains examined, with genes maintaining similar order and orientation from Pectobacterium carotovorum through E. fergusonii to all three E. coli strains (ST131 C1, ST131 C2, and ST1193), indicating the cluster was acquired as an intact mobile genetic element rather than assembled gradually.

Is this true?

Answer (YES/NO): NO